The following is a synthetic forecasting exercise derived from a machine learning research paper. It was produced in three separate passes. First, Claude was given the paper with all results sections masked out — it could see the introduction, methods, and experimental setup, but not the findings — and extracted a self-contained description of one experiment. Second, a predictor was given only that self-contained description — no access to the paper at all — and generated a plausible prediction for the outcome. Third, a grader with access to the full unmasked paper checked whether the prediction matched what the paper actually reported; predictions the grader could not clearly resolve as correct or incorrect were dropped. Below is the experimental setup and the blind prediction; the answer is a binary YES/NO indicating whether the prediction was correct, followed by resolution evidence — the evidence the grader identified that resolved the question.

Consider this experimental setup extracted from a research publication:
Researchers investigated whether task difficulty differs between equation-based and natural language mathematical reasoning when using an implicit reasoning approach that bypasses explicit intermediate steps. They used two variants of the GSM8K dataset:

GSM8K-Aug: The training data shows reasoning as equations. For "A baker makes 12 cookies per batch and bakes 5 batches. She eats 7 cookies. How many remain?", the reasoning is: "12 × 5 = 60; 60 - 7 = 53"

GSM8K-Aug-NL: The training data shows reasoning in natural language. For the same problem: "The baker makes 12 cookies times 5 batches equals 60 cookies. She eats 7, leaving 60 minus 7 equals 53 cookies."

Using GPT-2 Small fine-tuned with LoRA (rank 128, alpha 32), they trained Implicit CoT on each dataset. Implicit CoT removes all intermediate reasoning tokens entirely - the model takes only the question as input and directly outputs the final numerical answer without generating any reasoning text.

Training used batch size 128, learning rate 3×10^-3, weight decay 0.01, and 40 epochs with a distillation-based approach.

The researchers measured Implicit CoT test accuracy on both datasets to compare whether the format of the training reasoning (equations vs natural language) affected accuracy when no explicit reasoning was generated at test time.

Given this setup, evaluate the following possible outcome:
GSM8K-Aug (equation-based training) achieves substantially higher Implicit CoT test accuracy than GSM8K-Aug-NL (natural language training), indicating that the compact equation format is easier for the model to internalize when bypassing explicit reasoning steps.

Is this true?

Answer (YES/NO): NO